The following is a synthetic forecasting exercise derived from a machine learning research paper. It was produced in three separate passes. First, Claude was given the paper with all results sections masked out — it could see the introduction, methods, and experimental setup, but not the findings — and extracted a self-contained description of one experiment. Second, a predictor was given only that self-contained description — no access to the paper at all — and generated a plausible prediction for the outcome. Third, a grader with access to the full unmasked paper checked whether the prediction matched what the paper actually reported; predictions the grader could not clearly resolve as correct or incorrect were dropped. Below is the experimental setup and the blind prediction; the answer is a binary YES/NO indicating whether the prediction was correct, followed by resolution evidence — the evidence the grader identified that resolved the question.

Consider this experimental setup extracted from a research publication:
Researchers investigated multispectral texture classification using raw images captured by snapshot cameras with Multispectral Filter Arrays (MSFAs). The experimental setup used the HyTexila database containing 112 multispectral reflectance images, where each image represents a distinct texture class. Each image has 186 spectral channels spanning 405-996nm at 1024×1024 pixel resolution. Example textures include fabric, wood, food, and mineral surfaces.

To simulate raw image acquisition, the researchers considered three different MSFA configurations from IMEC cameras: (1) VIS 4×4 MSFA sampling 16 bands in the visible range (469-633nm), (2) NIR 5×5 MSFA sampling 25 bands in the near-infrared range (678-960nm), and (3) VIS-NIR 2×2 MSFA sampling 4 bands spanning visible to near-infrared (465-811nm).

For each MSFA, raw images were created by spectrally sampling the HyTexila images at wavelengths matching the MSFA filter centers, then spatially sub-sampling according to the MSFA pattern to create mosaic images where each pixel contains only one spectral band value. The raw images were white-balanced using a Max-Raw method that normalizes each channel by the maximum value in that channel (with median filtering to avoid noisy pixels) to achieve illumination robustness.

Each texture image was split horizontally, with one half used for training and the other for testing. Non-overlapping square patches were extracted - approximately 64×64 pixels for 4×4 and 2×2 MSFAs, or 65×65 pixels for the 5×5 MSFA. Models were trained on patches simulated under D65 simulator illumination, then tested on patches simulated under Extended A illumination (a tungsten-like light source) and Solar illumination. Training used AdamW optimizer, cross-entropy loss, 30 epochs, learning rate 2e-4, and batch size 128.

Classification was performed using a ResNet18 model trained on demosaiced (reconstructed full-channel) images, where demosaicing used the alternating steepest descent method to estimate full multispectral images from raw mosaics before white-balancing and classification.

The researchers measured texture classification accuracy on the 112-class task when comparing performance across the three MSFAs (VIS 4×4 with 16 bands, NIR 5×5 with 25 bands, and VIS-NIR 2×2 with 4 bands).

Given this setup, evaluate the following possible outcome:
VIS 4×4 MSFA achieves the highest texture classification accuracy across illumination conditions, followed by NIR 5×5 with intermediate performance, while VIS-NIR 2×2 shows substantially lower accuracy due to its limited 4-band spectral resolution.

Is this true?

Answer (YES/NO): NO